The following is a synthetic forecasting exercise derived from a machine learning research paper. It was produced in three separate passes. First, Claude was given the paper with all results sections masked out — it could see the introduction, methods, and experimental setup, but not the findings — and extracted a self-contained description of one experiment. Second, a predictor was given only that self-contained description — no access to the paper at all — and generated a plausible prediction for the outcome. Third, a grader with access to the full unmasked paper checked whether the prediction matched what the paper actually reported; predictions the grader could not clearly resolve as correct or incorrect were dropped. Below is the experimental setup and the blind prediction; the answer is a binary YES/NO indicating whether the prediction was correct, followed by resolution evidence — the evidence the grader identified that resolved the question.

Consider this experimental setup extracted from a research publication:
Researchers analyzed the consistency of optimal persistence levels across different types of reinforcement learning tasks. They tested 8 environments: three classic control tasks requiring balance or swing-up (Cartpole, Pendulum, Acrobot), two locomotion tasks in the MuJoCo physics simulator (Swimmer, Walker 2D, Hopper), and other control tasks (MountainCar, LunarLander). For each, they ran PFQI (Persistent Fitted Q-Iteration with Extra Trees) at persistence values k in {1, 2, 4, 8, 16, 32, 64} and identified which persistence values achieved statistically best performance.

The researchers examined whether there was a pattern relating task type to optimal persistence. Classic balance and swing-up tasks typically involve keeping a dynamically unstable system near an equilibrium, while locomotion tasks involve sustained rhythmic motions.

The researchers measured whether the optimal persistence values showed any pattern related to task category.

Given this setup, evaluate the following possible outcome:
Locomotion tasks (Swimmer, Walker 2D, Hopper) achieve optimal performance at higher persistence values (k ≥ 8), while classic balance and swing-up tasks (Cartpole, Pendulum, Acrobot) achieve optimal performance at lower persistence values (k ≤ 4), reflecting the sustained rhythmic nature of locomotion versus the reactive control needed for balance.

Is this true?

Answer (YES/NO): NO